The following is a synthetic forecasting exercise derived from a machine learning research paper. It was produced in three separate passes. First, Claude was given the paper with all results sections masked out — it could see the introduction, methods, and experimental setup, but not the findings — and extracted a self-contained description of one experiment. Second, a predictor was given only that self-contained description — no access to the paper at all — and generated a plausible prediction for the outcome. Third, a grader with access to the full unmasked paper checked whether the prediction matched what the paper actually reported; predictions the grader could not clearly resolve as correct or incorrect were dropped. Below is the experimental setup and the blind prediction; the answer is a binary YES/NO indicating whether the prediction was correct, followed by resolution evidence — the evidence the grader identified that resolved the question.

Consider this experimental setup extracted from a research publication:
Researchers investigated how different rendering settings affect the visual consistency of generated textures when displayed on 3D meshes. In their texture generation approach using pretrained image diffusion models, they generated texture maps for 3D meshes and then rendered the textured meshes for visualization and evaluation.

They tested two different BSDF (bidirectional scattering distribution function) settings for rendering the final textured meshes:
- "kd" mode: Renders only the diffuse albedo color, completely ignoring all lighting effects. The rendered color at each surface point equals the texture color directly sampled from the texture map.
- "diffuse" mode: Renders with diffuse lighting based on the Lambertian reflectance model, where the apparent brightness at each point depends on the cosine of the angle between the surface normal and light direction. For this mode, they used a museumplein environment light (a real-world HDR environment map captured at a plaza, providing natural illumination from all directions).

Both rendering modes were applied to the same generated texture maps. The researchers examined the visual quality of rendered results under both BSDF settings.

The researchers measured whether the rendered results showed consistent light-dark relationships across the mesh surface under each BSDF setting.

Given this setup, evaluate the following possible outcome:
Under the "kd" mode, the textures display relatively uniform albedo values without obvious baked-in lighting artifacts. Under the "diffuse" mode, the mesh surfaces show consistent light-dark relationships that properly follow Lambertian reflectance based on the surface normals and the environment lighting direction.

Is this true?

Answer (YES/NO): NO